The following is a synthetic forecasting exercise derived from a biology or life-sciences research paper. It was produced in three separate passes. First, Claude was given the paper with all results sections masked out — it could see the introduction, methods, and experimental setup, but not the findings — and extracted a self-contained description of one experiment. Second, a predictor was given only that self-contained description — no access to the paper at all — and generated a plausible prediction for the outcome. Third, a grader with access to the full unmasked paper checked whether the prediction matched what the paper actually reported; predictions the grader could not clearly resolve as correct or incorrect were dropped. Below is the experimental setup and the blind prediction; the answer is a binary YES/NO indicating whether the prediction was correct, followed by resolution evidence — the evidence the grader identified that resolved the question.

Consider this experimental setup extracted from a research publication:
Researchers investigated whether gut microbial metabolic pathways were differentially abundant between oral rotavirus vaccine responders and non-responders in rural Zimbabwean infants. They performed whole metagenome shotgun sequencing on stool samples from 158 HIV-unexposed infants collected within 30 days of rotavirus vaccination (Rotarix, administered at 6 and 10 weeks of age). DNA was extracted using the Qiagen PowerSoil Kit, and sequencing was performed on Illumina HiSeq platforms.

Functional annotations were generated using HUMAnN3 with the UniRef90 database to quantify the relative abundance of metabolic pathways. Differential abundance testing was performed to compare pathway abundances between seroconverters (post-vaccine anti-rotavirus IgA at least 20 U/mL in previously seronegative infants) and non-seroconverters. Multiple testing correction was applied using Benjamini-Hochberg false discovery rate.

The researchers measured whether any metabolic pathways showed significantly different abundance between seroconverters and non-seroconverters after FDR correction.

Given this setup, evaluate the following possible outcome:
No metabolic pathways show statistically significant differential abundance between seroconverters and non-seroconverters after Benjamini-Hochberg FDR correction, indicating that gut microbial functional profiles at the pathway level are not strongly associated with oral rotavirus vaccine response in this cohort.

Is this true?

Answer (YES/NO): YES